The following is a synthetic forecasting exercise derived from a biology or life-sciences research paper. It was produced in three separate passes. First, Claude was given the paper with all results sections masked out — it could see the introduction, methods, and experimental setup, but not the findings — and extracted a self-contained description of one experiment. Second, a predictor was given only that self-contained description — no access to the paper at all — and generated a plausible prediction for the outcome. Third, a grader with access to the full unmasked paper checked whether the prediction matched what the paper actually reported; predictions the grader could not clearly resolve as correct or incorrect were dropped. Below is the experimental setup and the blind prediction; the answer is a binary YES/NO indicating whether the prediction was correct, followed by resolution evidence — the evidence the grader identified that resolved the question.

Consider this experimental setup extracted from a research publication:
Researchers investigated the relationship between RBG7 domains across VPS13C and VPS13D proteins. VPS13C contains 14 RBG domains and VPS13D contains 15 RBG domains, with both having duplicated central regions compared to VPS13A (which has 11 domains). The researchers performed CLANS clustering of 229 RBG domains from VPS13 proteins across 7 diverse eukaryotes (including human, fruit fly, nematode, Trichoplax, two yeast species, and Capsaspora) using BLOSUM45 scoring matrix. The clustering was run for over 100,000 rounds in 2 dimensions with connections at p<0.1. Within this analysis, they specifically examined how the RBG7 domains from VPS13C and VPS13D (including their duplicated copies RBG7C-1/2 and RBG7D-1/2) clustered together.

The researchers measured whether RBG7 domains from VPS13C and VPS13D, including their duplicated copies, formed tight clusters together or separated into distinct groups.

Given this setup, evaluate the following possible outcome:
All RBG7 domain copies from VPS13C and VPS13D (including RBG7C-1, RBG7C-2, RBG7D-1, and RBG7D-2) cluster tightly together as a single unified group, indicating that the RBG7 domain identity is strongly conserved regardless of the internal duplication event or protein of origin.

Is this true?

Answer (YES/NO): YES